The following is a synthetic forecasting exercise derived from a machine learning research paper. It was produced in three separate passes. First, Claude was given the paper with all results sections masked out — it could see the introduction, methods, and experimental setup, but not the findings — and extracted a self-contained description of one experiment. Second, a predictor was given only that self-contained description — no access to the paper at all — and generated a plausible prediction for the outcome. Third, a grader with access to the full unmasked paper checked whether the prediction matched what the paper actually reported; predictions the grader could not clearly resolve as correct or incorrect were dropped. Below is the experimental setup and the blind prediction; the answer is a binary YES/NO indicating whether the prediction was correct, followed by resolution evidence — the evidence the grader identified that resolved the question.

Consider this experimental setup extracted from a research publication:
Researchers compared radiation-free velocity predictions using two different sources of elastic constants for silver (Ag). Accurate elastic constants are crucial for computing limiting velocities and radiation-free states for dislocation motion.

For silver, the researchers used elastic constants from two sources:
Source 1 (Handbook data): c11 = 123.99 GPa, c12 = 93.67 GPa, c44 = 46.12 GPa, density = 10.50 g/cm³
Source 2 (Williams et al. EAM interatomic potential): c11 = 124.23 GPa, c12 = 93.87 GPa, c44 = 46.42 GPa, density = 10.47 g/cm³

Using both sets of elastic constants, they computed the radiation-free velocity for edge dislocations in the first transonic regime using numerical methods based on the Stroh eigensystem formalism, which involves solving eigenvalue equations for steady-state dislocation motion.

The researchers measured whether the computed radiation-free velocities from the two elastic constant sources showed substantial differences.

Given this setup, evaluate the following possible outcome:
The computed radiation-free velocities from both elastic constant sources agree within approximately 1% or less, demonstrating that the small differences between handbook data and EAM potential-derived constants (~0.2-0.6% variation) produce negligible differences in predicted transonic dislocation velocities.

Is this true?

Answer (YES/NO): YES